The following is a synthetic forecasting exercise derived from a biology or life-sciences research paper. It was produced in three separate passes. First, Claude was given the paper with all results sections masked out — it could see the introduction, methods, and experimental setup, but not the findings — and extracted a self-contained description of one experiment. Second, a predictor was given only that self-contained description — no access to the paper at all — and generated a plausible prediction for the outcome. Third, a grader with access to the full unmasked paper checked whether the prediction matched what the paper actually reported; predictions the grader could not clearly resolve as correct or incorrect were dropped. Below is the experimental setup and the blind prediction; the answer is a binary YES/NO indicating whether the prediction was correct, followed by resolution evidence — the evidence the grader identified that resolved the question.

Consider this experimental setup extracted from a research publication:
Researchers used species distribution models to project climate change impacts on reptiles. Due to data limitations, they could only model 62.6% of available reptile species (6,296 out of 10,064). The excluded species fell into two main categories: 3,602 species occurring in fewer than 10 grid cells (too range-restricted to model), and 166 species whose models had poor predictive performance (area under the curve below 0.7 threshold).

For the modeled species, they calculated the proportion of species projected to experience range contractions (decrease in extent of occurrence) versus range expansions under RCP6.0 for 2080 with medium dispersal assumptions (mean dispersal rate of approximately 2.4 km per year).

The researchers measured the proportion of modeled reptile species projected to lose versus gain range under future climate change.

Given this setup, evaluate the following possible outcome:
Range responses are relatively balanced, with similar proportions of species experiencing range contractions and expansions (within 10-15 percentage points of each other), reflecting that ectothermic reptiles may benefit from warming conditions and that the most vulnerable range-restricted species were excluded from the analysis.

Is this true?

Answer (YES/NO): NO